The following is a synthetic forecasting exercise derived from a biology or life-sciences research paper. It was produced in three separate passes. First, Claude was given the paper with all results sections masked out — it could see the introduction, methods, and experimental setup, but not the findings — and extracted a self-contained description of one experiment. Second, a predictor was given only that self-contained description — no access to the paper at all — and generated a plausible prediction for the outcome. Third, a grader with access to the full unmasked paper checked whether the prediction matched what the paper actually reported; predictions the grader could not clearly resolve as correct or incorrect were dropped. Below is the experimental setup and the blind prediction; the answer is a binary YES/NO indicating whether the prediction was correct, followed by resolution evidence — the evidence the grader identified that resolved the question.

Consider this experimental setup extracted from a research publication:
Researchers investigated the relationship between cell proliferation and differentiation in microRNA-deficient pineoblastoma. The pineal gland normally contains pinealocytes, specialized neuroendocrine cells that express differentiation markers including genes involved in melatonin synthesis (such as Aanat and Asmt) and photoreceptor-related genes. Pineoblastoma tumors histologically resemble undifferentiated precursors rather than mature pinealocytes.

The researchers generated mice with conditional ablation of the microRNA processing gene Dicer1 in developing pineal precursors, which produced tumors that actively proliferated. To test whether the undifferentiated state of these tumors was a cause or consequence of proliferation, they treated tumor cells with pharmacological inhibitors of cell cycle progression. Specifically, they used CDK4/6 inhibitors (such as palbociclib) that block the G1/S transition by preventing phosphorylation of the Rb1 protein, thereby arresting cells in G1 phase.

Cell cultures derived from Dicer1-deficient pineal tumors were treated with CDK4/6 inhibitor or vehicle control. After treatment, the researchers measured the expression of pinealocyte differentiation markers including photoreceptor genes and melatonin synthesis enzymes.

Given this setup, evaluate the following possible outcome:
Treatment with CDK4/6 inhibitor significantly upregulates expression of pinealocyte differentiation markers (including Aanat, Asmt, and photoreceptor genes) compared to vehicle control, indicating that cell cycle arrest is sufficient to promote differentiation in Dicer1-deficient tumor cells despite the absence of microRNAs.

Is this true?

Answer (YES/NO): NO